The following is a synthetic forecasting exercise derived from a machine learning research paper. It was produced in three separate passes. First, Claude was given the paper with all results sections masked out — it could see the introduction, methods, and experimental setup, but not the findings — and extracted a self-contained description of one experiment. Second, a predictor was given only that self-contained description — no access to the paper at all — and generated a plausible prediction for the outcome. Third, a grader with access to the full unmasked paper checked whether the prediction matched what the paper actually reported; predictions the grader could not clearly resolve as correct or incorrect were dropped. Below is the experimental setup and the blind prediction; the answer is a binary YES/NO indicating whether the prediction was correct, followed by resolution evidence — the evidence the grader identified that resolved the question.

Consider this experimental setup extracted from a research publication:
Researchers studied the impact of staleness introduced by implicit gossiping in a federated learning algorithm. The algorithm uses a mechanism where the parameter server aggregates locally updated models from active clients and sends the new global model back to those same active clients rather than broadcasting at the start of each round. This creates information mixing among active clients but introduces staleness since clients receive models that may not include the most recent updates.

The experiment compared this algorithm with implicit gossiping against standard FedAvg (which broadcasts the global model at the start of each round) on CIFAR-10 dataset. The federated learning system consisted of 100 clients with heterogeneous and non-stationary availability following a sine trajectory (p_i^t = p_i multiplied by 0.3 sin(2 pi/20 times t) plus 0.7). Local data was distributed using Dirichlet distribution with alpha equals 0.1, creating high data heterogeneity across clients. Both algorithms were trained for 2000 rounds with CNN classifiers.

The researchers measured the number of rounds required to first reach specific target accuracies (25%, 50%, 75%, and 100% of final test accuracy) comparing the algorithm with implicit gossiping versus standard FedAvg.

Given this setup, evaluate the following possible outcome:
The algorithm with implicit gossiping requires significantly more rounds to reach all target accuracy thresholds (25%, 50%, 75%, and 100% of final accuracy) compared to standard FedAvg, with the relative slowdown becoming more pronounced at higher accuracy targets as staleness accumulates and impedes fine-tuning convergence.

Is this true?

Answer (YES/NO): NO